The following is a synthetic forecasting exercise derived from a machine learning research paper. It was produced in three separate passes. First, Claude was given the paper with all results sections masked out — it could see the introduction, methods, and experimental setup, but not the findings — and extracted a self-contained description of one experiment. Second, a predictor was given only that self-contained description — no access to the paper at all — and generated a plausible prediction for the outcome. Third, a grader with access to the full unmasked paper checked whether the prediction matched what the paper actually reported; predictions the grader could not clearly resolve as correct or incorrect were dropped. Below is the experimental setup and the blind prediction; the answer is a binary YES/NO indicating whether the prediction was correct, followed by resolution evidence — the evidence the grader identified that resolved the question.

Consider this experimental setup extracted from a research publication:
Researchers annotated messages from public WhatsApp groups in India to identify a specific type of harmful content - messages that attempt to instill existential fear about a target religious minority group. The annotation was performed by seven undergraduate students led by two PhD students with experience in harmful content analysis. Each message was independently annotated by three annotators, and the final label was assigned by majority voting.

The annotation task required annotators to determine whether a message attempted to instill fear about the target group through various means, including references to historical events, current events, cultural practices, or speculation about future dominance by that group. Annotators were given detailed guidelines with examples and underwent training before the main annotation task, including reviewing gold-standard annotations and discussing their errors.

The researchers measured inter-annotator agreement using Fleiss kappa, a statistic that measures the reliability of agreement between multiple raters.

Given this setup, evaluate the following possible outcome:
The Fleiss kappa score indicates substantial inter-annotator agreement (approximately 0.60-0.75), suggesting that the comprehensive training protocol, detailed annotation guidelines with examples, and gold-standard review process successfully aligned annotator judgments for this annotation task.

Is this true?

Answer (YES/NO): NO